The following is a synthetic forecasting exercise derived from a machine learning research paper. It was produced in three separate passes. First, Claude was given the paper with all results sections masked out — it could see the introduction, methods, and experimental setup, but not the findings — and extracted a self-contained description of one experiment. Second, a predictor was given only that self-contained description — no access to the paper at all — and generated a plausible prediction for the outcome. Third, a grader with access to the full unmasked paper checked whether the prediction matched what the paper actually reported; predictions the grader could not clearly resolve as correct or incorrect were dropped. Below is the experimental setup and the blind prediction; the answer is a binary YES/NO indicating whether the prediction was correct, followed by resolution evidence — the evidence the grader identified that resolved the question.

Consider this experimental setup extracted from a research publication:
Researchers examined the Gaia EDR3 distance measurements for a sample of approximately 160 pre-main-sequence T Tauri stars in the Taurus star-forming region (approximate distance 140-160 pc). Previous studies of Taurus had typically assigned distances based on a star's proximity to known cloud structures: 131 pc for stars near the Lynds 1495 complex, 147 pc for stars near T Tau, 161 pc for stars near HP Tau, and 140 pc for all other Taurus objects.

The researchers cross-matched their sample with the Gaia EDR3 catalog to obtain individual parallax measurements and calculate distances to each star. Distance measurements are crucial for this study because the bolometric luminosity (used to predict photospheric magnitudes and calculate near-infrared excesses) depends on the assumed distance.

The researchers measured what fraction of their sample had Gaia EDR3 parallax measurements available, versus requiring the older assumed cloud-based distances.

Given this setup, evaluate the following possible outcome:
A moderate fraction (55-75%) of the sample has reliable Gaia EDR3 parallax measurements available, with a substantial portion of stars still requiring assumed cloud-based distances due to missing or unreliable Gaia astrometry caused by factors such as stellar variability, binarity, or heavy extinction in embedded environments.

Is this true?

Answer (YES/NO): NO